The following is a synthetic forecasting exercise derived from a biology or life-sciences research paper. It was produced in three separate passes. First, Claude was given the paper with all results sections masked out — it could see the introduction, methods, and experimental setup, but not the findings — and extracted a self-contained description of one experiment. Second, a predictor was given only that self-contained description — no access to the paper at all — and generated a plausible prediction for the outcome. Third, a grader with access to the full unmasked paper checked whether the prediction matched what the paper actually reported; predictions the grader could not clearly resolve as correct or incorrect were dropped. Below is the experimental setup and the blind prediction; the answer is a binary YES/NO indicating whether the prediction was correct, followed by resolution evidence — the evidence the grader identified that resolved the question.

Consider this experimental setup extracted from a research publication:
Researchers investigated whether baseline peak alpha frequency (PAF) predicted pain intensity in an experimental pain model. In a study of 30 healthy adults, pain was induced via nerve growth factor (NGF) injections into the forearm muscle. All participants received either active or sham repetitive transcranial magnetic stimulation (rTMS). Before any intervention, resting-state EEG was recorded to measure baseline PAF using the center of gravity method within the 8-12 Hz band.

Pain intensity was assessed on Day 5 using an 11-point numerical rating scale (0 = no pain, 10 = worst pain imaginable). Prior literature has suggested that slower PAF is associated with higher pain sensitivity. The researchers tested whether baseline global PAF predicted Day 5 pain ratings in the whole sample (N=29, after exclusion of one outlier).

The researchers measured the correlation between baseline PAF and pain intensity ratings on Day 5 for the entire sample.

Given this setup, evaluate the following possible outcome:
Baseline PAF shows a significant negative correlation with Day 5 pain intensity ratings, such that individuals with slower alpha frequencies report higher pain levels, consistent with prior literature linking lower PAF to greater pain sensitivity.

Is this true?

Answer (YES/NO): NO